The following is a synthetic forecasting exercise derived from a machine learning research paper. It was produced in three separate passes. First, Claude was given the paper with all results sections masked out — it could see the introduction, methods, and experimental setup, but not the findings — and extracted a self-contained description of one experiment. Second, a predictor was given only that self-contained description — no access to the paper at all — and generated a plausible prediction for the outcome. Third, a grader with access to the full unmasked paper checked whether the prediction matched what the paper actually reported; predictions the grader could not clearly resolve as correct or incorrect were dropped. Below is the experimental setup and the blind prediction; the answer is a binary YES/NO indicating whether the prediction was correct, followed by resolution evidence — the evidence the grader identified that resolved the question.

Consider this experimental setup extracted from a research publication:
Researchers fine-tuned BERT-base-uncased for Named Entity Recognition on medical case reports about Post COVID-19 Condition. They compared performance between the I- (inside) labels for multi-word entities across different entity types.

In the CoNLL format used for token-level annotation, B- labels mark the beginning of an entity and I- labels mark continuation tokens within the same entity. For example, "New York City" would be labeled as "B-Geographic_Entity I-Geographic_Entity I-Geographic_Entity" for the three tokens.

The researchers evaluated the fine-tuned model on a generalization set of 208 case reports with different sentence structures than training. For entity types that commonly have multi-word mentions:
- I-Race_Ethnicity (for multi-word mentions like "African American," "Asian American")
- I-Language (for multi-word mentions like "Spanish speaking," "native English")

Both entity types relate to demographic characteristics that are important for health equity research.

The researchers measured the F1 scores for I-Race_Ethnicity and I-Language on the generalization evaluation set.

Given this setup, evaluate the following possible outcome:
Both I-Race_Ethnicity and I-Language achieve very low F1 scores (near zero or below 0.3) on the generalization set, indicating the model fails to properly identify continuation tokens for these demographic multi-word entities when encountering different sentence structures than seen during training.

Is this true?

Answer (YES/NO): NO